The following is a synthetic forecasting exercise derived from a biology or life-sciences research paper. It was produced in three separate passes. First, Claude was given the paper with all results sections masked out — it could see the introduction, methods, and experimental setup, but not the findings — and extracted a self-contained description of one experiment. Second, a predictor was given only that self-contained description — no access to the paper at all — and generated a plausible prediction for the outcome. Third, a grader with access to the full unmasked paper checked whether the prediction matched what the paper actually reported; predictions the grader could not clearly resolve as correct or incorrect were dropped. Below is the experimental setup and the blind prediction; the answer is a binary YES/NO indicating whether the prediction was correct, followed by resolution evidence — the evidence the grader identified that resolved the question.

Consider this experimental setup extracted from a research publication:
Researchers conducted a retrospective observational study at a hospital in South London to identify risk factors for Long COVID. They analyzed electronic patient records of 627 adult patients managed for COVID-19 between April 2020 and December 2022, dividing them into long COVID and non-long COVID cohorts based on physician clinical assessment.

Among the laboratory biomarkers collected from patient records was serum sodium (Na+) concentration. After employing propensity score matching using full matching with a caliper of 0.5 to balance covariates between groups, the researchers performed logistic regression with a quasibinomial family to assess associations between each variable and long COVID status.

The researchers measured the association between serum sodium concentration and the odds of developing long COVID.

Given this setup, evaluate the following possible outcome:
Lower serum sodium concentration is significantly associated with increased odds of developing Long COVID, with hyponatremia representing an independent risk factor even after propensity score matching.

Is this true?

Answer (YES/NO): NO